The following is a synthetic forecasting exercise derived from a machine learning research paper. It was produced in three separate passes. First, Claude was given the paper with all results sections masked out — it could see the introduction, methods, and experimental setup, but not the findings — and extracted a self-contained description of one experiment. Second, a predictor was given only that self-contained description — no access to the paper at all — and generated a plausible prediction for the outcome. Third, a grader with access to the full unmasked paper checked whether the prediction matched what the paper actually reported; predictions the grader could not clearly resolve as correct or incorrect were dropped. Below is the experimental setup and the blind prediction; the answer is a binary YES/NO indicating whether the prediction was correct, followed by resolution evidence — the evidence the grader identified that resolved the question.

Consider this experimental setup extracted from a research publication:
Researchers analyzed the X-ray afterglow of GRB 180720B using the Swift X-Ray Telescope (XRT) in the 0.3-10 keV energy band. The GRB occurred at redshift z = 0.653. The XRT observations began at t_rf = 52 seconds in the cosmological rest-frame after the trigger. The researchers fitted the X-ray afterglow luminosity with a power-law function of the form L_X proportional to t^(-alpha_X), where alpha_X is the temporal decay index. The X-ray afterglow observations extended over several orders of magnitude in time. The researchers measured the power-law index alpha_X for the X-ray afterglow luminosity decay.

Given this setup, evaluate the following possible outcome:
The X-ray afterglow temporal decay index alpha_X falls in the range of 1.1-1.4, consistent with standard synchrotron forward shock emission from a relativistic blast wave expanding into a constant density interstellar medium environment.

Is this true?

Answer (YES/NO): NO